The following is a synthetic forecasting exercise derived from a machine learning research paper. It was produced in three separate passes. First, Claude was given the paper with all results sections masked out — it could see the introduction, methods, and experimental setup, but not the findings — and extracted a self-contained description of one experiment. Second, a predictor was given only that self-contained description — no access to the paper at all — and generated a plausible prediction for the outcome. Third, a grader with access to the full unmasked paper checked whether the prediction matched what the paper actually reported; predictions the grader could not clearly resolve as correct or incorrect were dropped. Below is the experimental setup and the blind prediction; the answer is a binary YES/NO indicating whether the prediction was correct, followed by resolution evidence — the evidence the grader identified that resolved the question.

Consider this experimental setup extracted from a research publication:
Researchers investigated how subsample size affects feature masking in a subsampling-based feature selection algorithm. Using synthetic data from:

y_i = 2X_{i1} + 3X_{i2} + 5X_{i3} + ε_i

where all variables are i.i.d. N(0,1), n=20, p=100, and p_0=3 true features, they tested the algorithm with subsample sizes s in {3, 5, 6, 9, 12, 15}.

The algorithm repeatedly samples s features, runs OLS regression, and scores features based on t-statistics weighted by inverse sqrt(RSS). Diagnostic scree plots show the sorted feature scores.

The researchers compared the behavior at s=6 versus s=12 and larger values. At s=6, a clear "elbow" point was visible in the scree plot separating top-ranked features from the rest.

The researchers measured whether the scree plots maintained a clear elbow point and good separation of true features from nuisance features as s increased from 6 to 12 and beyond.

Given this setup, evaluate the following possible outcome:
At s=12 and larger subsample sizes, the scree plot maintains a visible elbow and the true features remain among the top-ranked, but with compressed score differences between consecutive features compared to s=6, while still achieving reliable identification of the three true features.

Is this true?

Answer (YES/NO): NO